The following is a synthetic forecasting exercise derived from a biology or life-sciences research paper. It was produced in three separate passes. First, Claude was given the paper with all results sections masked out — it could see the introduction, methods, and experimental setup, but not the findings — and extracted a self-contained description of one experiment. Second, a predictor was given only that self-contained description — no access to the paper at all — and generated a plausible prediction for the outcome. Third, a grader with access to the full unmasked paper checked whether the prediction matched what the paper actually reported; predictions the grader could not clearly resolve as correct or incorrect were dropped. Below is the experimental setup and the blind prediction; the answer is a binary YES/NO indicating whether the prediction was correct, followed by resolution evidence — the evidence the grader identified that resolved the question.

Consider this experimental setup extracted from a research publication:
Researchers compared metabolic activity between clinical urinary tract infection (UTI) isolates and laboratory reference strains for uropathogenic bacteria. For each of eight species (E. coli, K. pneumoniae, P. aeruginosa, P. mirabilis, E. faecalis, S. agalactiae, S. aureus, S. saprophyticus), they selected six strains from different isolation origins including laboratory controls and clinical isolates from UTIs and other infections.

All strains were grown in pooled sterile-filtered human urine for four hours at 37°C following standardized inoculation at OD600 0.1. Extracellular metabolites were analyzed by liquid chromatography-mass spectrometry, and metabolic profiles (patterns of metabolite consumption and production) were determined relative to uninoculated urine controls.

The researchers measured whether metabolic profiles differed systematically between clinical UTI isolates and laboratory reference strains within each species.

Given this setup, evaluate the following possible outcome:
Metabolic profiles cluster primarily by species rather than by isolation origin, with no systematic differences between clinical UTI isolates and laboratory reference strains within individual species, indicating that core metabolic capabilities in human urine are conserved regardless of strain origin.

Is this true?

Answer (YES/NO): YES